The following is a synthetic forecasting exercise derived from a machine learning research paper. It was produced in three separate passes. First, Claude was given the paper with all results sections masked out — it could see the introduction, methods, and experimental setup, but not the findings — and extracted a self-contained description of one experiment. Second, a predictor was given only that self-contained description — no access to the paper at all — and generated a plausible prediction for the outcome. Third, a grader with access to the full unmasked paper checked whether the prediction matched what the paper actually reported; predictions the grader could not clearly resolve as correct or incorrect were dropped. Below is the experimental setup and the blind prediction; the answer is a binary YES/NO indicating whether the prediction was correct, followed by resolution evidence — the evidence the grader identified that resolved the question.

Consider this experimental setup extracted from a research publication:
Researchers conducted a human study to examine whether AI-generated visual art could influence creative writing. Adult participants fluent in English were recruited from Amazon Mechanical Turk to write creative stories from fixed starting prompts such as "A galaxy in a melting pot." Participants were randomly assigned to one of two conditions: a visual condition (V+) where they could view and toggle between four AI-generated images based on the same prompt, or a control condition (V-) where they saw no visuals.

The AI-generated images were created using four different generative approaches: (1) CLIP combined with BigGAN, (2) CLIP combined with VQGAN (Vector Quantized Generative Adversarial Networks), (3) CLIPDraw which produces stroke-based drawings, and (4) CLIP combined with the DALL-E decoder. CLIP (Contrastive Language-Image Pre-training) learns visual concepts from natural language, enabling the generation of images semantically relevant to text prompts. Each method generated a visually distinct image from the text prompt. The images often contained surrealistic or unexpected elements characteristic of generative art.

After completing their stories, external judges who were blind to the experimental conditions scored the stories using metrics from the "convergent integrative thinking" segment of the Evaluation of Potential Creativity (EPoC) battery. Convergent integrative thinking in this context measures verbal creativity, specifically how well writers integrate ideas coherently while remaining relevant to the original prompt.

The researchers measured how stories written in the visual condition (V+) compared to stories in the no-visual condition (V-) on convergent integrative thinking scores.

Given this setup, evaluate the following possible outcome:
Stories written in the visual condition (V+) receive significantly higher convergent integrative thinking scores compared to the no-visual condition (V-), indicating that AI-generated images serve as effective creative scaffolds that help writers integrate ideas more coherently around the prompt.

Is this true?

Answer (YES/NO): NO